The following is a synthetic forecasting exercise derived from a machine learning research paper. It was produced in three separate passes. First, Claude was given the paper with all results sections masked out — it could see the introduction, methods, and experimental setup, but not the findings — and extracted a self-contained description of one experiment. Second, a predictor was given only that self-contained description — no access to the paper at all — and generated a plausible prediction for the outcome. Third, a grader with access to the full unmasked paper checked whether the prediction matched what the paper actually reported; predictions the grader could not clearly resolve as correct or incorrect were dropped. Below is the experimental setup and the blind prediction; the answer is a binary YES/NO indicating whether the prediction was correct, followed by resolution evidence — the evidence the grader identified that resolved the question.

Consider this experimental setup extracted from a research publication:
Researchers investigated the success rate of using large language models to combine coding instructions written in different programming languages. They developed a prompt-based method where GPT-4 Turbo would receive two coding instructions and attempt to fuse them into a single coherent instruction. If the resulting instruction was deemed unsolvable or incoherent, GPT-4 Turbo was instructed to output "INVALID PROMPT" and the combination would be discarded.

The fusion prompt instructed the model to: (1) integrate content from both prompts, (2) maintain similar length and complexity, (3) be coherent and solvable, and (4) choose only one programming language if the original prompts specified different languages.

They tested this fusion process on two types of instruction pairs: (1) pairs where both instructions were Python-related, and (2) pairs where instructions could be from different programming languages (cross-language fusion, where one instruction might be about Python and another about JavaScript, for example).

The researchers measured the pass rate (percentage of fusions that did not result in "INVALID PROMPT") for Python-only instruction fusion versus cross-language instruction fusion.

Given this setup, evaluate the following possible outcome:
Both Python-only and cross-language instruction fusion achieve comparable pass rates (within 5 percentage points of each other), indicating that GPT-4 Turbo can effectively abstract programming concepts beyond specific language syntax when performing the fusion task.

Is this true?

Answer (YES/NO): NO